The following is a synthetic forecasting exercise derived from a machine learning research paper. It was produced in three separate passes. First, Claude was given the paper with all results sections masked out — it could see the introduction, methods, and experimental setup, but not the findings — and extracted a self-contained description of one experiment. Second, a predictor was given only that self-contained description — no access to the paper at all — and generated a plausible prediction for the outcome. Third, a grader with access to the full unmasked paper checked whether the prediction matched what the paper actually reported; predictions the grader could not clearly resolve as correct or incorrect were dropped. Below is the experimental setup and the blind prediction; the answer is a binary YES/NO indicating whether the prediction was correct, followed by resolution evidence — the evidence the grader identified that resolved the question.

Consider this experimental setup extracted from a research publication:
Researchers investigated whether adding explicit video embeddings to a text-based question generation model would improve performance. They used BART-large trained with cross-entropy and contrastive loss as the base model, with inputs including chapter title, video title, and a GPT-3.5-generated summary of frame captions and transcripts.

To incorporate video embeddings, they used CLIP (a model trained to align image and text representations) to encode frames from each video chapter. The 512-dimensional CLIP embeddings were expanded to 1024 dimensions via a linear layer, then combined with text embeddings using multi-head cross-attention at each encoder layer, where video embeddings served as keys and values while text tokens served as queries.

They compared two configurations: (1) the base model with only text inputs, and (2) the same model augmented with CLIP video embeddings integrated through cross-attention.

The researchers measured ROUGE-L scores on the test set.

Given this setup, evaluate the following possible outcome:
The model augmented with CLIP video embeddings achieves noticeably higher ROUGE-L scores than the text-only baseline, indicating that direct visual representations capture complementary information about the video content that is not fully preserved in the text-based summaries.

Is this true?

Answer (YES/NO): YES